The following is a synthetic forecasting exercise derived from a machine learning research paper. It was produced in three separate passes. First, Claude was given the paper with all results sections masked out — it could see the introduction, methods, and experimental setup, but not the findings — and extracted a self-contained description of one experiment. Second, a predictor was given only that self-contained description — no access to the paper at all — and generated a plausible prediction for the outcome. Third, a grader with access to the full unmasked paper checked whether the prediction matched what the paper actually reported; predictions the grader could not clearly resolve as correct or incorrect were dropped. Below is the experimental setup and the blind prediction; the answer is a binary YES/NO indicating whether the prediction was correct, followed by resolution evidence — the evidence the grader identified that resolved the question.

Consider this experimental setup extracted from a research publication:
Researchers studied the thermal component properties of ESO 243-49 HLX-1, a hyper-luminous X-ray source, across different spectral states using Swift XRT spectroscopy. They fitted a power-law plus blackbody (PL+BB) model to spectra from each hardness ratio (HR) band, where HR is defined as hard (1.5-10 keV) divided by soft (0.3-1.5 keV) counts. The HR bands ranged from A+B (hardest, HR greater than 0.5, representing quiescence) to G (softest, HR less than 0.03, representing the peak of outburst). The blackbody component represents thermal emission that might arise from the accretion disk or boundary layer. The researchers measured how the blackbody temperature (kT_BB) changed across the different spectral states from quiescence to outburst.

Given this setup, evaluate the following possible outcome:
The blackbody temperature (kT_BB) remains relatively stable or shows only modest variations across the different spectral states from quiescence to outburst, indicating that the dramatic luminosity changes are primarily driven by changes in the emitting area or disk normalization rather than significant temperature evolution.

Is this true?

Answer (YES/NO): YES